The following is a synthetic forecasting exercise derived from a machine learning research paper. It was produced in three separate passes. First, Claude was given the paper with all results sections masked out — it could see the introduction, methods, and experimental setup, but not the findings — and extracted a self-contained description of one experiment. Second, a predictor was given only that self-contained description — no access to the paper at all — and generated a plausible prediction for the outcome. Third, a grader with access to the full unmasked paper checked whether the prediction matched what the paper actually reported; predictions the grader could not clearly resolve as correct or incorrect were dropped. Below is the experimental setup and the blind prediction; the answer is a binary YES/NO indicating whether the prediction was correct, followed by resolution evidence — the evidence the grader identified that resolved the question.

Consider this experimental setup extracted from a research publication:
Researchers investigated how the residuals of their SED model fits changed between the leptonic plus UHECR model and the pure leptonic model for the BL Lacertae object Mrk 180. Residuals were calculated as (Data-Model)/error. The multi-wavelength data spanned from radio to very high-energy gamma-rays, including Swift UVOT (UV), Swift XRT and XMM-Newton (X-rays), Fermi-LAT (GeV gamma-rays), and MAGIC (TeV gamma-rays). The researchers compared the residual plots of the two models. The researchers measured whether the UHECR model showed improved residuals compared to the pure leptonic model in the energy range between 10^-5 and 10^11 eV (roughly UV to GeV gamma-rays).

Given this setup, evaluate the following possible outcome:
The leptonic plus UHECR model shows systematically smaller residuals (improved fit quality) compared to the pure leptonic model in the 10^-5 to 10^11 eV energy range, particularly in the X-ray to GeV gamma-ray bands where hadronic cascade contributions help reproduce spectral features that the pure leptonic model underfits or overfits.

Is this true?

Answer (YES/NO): NO